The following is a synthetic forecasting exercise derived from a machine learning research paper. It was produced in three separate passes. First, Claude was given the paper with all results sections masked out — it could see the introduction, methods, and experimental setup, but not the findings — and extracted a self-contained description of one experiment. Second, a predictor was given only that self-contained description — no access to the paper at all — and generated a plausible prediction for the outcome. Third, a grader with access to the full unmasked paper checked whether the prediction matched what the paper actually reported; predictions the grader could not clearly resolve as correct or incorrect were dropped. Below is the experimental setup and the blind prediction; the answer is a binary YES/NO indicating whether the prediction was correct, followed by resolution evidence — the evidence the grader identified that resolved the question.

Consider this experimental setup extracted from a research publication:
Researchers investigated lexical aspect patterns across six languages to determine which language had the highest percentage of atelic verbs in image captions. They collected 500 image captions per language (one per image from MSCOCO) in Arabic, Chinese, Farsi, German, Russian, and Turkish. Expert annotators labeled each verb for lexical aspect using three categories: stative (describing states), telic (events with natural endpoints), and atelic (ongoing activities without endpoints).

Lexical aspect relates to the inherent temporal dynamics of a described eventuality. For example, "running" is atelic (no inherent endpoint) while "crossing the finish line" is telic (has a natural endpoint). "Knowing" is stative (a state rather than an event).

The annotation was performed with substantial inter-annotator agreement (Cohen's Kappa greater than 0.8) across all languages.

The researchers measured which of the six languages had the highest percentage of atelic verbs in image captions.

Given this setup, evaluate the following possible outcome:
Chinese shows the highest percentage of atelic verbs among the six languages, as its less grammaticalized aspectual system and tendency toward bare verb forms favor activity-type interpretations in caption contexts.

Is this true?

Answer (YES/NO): NO